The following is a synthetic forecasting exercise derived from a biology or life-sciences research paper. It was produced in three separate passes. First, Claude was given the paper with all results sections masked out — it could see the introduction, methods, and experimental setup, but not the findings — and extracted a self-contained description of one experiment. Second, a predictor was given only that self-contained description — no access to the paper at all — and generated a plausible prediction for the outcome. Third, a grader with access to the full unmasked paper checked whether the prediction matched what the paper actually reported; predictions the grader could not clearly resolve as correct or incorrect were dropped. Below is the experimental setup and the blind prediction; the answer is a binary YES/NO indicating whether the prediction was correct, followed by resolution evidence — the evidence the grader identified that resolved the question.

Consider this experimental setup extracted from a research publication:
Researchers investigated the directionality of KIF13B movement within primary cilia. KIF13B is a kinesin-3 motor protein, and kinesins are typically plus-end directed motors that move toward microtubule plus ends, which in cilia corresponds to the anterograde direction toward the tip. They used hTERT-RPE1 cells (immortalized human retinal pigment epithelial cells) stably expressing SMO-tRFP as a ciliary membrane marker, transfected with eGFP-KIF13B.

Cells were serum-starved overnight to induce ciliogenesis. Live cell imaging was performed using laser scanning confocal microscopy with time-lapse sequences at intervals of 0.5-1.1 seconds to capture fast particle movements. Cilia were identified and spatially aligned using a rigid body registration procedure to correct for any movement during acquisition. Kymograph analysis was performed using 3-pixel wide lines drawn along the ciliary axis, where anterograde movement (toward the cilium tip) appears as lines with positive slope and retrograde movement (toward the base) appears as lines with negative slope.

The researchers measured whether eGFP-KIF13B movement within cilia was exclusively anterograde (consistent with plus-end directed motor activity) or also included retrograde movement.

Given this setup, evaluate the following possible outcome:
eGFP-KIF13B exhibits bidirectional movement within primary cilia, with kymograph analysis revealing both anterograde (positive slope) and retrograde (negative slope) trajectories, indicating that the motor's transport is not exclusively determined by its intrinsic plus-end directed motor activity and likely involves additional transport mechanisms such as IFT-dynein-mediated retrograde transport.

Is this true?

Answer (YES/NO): YES